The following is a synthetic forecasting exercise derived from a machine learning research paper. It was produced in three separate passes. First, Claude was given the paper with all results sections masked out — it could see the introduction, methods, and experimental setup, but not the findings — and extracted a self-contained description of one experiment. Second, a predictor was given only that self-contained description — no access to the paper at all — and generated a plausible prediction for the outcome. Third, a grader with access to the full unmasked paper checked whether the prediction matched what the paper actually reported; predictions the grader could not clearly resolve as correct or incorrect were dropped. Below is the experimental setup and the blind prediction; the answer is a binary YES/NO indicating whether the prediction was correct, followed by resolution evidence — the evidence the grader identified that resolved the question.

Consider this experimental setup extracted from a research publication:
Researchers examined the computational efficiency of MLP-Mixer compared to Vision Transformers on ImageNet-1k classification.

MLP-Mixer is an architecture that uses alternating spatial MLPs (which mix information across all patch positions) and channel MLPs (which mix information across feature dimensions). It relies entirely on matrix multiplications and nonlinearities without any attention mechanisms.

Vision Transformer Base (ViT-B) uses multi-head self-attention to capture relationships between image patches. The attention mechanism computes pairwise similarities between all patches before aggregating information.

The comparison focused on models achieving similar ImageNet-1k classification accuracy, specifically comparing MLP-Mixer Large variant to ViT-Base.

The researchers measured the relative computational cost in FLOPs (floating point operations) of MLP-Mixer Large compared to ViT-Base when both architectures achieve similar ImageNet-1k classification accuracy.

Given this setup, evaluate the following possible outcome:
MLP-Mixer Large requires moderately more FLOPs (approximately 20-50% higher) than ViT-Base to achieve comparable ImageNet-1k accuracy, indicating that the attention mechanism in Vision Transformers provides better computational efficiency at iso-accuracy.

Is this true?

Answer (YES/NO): NO